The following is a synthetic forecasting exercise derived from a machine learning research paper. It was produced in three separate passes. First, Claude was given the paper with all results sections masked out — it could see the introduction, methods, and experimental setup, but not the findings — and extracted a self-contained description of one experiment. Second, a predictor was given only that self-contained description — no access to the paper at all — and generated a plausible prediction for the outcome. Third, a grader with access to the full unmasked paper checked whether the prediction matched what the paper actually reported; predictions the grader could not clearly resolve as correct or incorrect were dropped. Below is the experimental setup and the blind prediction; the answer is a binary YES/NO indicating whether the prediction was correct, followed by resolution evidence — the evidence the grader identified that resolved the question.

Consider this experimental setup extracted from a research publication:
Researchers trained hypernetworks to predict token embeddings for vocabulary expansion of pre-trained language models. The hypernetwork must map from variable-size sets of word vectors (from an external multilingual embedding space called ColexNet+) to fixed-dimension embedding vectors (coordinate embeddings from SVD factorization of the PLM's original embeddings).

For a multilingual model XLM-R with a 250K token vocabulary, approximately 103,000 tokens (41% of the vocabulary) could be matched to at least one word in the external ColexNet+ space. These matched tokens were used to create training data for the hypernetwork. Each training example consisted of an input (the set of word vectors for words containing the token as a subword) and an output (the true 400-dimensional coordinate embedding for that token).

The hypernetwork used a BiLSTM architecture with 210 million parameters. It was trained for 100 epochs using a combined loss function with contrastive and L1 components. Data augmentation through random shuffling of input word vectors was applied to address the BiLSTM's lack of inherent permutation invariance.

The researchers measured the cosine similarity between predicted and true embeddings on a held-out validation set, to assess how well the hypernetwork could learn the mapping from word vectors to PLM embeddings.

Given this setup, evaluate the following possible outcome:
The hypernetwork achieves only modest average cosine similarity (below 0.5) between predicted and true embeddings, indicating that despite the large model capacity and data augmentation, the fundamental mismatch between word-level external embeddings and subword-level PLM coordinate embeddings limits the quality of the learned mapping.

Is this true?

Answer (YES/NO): YES